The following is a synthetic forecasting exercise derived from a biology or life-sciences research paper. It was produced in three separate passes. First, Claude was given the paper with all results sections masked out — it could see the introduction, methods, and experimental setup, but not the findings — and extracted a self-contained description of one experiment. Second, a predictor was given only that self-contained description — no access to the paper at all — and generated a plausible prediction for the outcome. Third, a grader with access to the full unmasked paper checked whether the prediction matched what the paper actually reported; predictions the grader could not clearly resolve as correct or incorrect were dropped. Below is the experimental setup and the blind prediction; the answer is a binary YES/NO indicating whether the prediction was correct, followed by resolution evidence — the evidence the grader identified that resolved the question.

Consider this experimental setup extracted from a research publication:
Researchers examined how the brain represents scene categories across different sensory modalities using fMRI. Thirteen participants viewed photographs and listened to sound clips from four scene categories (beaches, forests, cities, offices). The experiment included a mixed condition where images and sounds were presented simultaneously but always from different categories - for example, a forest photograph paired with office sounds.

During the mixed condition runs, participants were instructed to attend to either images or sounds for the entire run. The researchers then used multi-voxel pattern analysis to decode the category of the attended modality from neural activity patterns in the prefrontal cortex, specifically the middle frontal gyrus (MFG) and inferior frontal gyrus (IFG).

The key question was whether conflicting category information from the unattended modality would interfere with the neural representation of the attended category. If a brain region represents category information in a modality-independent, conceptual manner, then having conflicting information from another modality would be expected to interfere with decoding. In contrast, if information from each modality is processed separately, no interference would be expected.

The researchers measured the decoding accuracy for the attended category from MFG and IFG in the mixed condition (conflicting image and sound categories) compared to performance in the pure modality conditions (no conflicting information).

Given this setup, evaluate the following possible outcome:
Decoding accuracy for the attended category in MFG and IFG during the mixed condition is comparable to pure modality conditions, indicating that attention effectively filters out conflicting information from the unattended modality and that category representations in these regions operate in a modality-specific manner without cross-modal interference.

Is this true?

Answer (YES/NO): NO